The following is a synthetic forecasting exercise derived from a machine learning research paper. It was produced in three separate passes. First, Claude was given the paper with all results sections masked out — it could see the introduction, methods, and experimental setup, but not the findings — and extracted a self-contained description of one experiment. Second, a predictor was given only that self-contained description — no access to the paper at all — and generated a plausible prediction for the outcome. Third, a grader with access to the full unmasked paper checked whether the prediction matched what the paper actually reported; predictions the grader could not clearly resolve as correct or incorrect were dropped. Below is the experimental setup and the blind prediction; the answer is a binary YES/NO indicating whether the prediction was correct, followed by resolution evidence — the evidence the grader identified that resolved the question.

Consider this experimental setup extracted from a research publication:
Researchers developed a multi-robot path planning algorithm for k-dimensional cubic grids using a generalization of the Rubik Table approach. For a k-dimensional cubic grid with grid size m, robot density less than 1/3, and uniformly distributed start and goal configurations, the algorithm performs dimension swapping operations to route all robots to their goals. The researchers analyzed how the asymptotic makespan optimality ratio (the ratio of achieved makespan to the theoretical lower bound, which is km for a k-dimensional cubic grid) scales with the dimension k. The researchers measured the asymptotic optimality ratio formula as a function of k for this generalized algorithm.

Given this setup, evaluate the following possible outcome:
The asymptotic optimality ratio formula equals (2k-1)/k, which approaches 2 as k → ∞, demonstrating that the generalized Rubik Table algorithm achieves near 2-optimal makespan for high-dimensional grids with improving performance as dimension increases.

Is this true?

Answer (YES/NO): NO